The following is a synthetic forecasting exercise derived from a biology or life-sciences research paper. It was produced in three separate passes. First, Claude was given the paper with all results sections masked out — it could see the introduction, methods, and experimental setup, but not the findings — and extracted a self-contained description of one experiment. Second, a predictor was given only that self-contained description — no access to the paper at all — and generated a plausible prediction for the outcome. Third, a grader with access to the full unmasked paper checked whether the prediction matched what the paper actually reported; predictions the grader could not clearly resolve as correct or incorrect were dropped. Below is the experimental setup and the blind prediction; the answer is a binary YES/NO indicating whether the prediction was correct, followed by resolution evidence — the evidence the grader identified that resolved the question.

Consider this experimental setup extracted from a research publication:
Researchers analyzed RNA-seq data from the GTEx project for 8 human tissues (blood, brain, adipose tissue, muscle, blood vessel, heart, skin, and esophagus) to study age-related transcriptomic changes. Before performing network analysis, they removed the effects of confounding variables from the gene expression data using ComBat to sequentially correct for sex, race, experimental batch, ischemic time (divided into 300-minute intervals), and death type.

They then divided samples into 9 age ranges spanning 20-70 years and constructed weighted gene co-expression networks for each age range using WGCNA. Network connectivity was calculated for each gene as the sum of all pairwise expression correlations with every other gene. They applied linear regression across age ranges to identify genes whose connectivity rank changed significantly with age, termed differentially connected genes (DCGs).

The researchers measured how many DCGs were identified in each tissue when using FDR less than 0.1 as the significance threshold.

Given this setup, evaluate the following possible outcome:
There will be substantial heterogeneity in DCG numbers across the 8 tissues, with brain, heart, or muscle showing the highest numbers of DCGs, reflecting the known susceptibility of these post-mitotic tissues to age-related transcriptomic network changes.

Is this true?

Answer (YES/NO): NO